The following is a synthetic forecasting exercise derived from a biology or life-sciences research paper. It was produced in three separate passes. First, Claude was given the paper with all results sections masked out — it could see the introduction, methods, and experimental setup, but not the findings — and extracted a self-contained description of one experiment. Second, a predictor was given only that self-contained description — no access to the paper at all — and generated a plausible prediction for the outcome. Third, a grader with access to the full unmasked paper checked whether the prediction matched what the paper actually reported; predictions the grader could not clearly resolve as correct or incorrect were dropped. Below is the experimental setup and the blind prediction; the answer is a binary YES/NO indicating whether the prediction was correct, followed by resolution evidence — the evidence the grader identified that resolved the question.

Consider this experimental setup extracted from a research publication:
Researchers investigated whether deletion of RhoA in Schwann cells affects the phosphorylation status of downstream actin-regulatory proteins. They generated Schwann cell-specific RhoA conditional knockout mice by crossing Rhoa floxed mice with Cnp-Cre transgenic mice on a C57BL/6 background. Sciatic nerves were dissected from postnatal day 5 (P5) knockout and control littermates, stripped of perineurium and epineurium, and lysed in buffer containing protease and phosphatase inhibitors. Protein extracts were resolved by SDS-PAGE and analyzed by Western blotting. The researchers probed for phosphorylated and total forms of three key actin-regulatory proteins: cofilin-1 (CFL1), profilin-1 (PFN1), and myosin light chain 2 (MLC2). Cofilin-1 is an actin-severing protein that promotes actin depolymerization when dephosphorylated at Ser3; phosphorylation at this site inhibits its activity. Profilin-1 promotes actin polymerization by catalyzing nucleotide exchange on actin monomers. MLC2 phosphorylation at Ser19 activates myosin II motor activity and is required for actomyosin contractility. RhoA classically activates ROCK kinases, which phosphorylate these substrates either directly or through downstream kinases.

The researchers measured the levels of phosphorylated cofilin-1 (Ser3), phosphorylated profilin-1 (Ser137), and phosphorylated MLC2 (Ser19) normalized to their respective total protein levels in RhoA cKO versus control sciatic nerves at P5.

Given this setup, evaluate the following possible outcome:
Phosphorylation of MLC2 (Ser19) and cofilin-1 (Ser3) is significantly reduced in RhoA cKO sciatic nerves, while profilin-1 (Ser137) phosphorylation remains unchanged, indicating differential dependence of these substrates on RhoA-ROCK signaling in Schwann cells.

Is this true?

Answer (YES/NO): NO